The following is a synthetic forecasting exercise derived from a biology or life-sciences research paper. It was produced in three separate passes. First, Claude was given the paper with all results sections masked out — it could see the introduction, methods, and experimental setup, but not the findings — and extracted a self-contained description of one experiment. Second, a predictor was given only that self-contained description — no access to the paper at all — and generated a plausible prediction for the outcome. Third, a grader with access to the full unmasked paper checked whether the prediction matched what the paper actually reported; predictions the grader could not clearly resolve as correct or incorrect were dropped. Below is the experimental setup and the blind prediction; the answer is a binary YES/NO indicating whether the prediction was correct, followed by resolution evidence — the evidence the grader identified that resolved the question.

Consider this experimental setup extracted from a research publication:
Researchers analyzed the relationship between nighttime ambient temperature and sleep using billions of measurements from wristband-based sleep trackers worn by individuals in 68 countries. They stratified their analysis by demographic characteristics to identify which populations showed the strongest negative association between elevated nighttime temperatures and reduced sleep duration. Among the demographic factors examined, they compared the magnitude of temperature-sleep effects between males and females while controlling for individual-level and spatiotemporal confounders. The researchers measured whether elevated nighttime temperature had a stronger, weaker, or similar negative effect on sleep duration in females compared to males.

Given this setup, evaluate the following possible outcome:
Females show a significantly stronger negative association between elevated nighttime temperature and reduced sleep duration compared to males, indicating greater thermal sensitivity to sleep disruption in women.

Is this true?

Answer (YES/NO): YES